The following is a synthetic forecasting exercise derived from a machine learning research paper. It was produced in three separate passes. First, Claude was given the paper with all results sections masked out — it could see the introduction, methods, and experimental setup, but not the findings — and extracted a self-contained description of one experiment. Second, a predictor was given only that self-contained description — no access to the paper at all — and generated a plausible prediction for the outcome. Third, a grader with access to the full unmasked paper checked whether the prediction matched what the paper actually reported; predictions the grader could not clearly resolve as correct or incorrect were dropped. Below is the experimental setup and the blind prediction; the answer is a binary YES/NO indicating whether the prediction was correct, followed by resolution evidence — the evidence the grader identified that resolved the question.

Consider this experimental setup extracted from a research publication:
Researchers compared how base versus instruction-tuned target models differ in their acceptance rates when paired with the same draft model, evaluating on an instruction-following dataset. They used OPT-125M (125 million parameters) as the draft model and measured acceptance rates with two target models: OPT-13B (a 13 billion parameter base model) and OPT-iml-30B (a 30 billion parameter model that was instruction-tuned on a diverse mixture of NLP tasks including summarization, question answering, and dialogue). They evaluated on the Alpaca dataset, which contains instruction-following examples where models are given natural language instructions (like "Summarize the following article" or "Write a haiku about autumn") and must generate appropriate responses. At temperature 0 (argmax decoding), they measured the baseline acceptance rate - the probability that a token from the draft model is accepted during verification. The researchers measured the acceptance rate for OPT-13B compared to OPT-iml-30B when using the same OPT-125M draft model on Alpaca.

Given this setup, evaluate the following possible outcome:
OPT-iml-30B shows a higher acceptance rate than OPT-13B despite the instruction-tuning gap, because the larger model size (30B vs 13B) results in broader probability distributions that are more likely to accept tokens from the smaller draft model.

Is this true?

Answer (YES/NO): NO